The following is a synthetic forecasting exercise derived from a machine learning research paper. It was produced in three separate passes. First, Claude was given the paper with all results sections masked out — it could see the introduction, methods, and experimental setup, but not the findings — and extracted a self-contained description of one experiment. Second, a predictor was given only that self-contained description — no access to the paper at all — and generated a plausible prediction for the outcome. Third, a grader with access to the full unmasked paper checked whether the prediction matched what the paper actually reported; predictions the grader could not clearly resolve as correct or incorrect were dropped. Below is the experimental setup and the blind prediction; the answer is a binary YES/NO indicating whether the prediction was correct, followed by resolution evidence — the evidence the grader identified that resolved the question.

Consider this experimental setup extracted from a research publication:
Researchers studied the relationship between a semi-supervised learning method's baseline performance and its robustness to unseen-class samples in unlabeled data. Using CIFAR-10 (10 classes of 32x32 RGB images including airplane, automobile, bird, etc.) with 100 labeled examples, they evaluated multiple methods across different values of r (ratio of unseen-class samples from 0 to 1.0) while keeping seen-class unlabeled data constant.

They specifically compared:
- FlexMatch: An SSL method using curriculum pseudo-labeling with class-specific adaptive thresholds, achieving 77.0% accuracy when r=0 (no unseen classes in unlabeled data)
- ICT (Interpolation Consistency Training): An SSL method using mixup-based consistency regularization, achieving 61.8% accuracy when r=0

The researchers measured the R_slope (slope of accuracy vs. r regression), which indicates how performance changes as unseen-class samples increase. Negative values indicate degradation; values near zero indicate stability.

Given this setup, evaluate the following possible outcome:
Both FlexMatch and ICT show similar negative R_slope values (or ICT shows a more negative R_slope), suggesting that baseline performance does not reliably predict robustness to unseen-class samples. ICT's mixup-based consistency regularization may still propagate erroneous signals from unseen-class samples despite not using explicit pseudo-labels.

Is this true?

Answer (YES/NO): NO